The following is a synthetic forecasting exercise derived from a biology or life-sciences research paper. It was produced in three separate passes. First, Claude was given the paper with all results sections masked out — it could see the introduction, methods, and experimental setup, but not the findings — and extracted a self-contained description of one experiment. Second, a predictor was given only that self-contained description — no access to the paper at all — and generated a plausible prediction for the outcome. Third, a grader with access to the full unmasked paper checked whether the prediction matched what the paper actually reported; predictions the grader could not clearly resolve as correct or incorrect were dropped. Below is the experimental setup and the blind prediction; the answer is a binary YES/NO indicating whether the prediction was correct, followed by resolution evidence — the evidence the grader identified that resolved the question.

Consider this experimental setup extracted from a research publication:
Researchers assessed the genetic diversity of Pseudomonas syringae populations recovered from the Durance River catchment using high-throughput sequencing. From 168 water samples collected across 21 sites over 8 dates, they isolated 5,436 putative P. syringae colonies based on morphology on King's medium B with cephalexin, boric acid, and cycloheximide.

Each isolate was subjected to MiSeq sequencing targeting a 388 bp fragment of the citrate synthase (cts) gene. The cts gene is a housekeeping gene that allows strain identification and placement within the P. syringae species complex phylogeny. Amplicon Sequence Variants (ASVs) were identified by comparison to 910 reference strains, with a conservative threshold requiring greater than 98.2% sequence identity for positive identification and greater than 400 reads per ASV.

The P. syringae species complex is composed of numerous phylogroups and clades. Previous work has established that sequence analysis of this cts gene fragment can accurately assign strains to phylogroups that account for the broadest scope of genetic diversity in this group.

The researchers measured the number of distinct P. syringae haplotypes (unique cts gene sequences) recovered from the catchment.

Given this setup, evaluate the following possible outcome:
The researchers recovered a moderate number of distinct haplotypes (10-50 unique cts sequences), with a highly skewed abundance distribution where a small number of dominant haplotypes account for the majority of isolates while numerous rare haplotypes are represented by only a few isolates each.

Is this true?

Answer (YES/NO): NO